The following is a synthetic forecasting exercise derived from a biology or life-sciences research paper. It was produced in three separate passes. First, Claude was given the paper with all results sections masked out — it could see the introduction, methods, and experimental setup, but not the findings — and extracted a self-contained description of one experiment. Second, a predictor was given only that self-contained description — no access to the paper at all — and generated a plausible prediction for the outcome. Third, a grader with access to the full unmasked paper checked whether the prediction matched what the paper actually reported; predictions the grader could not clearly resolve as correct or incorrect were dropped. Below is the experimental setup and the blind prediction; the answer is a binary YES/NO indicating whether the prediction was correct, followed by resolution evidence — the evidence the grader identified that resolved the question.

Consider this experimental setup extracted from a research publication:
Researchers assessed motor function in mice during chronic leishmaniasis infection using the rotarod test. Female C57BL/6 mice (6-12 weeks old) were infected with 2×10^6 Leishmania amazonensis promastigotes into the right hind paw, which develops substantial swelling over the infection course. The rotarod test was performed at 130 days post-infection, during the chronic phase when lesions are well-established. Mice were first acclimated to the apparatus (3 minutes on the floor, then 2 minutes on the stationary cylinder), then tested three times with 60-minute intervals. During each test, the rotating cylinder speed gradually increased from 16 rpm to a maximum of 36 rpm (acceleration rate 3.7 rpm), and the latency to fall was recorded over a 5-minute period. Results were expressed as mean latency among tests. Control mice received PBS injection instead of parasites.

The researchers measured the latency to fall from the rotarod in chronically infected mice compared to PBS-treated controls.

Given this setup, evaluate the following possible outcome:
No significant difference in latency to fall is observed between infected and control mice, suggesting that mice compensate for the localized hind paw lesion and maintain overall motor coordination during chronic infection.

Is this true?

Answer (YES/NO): YES